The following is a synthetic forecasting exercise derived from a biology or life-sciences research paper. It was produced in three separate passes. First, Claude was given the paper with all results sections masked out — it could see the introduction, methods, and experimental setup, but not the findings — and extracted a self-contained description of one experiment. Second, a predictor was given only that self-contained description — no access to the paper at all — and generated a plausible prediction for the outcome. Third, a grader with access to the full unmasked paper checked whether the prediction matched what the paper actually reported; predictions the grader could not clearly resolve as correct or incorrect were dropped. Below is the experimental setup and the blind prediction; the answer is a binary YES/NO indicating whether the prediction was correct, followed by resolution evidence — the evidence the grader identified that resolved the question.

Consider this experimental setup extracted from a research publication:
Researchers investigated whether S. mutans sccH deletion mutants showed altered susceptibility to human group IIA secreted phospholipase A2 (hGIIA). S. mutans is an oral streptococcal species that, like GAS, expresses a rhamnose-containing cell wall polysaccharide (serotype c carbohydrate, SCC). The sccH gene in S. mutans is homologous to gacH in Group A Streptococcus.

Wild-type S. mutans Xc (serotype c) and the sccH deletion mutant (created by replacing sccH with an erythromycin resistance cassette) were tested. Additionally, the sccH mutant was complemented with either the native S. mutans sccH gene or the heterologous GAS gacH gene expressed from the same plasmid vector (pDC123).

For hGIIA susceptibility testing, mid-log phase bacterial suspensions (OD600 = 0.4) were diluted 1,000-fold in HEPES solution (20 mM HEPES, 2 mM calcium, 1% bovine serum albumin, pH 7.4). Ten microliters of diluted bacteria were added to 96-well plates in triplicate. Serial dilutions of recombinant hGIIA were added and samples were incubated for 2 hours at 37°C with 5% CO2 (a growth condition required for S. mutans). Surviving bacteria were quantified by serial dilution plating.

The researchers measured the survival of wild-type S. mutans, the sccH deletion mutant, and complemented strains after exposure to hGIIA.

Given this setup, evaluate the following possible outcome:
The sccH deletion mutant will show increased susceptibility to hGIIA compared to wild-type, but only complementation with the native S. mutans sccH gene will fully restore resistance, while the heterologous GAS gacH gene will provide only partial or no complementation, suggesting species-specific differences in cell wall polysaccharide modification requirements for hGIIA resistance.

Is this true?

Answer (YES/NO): NO